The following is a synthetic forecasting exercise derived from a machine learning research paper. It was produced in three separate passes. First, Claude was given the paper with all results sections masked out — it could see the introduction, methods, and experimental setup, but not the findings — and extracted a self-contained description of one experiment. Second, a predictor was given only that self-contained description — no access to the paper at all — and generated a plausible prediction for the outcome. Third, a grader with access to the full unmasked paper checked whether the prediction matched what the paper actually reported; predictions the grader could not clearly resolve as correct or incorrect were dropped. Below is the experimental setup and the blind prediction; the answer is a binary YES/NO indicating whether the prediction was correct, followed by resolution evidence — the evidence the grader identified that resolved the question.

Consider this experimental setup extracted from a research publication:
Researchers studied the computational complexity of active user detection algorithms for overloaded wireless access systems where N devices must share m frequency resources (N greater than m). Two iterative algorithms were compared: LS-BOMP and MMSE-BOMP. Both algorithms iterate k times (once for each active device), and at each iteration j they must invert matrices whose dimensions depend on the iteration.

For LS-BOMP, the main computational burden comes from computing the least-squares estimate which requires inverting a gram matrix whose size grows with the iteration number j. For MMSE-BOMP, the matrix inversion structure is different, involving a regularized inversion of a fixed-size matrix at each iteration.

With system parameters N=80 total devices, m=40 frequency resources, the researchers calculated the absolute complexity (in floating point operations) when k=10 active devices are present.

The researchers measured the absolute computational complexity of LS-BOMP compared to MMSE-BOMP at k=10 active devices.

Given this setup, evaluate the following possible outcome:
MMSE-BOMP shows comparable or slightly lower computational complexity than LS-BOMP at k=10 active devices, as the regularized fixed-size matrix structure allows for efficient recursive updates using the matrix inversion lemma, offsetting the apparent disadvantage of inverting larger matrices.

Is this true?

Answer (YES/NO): NO